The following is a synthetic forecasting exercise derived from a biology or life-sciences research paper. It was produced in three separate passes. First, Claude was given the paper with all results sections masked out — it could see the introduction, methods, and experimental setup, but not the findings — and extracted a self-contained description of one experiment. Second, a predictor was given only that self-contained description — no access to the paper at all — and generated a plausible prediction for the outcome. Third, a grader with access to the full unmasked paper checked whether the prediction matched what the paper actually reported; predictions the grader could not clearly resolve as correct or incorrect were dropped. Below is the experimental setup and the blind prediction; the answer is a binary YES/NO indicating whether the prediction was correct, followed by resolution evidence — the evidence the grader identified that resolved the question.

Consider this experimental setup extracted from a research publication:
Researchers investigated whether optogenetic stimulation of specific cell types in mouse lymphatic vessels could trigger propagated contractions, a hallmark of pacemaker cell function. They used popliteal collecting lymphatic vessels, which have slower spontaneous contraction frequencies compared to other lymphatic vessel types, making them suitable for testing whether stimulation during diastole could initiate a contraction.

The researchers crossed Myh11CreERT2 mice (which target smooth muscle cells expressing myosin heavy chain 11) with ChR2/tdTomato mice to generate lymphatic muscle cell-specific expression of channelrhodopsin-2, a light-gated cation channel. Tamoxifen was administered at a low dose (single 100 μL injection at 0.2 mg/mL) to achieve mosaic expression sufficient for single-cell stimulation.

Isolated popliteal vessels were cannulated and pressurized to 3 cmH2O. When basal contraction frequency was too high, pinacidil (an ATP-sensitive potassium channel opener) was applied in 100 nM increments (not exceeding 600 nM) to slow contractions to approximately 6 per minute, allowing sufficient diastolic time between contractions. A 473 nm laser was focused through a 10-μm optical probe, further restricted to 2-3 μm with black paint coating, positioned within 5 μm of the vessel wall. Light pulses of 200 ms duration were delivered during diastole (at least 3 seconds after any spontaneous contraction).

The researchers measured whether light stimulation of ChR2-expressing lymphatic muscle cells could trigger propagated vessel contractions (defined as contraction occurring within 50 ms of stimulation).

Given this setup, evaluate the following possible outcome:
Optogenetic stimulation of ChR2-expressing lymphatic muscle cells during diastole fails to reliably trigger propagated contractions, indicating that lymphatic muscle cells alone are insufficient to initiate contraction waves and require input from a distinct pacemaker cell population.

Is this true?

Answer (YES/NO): NO